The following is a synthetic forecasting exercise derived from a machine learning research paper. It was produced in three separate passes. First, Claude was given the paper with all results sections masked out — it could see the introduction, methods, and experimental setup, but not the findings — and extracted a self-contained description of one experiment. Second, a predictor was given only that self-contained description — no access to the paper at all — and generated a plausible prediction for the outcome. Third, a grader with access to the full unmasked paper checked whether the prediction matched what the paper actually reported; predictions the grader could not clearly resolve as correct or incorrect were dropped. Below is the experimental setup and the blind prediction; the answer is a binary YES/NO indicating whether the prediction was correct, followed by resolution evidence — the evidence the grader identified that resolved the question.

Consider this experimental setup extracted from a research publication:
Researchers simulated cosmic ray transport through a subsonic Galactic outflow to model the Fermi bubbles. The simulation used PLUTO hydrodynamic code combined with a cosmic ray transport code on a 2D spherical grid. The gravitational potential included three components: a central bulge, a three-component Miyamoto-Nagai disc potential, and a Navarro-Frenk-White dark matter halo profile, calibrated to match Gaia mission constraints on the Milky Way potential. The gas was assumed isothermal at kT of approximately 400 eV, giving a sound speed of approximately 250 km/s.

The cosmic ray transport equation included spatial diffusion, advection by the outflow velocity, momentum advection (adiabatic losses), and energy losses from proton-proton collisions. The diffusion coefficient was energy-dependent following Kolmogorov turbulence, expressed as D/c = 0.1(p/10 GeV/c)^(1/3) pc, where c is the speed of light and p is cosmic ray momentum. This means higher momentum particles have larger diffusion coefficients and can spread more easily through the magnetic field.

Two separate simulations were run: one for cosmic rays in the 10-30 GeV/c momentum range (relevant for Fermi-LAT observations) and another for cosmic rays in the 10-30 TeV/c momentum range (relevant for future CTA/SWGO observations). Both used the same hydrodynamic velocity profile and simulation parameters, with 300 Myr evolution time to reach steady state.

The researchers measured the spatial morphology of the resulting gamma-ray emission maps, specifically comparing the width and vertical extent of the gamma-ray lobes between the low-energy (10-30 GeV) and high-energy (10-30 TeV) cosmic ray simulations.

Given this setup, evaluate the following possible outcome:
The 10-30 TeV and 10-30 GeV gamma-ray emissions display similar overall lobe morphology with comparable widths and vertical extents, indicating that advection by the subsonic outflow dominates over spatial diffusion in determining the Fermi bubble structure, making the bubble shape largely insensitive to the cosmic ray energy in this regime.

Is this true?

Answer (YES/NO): NO